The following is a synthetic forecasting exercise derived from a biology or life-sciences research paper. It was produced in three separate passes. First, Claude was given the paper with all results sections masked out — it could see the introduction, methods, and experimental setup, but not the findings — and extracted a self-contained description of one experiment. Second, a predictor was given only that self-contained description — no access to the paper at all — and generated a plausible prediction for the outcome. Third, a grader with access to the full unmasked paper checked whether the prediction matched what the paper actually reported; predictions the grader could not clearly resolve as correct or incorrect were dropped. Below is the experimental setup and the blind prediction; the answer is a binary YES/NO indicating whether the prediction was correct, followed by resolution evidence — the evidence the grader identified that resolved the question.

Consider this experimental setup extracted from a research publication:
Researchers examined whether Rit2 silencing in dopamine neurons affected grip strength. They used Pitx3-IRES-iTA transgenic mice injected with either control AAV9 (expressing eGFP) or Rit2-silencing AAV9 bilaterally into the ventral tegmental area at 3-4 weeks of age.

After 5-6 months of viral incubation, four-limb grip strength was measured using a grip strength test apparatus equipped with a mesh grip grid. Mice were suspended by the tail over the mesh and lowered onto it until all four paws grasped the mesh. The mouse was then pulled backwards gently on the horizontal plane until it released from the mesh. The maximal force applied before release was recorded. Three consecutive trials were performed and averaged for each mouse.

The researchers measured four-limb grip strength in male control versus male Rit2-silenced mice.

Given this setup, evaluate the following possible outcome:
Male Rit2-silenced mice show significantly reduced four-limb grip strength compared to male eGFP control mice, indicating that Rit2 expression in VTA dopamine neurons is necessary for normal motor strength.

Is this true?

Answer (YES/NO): NO